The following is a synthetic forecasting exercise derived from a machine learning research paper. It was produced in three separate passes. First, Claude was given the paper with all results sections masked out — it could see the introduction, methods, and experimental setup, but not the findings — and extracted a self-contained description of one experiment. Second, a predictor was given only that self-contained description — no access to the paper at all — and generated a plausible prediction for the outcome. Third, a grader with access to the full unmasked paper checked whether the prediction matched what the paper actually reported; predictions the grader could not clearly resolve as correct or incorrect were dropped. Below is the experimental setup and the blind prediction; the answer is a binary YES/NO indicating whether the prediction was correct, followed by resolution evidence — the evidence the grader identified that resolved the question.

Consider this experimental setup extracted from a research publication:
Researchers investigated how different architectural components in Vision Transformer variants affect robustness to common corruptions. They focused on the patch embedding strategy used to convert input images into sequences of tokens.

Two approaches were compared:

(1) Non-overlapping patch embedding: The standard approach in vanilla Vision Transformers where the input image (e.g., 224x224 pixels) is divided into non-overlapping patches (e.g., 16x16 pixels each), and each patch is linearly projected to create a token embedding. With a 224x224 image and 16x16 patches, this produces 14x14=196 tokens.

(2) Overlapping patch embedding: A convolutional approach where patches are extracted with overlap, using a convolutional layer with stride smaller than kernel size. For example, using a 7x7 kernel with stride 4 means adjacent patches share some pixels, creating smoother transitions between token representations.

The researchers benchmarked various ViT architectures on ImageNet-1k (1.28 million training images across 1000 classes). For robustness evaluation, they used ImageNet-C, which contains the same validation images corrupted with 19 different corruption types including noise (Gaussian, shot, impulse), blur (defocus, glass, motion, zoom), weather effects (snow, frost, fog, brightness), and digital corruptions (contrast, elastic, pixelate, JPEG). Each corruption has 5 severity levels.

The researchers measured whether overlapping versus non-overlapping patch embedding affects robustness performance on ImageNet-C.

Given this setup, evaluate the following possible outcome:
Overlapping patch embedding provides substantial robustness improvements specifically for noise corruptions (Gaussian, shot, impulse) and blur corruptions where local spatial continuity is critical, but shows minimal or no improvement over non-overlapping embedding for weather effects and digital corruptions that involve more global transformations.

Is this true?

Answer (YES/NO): NO